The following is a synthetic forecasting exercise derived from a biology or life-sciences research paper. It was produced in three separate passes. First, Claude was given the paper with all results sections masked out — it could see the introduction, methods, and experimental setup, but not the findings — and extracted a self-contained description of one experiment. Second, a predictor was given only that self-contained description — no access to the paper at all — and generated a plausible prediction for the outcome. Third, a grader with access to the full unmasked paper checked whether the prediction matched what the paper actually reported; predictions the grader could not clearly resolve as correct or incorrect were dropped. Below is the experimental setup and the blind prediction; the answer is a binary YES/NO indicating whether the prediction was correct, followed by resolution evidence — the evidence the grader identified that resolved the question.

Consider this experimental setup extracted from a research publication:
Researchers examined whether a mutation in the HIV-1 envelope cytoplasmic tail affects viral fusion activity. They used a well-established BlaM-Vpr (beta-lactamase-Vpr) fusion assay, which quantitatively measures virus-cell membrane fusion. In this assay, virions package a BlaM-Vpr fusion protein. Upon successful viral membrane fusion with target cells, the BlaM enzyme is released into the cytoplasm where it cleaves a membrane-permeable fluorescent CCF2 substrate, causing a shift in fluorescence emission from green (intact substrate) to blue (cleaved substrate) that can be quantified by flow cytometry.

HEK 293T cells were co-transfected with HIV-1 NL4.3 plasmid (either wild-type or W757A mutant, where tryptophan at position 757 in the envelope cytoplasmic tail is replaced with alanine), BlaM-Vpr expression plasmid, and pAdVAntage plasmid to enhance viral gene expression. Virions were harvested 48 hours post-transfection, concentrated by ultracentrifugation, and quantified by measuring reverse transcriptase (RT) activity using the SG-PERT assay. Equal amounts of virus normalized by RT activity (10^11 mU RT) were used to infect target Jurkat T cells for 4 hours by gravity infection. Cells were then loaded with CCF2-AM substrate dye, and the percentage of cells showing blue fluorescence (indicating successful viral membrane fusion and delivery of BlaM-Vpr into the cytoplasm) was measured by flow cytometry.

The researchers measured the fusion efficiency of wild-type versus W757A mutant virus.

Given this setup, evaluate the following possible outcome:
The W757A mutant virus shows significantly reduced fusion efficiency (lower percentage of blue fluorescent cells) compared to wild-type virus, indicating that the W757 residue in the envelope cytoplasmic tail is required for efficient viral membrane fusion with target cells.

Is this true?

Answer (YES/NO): YES